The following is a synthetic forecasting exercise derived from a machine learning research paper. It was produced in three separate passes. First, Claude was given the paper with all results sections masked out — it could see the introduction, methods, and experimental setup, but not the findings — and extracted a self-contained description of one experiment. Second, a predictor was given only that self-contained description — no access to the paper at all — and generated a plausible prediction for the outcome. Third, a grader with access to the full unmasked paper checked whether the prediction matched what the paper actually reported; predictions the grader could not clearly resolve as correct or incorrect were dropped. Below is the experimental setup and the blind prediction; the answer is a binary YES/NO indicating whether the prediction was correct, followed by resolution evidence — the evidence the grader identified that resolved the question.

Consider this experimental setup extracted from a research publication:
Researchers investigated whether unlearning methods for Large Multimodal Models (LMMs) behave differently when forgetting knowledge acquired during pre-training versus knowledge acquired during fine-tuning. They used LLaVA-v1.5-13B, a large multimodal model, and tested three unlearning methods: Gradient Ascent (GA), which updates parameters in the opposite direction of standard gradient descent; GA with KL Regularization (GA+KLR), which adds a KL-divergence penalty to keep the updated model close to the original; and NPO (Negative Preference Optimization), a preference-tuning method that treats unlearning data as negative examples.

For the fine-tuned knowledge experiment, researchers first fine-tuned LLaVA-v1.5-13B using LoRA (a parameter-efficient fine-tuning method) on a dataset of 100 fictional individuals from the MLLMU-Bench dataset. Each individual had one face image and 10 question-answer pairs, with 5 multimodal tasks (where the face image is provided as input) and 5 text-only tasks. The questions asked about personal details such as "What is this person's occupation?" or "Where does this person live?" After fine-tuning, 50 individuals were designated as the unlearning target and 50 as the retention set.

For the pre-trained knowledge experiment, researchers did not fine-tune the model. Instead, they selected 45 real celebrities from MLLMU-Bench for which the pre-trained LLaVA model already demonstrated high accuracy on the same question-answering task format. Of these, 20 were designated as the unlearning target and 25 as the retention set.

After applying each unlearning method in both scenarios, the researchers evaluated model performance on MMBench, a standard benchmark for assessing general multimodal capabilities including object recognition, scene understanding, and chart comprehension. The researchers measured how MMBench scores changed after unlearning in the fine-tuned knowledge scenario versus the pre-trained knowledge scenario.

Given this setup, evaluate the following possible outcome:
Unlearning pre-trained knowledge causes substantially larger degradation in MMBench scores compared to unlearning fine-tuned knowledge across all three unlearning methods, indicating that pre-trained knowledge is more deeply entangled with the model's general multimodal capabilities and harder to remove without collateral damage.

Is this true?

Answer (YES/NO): YES